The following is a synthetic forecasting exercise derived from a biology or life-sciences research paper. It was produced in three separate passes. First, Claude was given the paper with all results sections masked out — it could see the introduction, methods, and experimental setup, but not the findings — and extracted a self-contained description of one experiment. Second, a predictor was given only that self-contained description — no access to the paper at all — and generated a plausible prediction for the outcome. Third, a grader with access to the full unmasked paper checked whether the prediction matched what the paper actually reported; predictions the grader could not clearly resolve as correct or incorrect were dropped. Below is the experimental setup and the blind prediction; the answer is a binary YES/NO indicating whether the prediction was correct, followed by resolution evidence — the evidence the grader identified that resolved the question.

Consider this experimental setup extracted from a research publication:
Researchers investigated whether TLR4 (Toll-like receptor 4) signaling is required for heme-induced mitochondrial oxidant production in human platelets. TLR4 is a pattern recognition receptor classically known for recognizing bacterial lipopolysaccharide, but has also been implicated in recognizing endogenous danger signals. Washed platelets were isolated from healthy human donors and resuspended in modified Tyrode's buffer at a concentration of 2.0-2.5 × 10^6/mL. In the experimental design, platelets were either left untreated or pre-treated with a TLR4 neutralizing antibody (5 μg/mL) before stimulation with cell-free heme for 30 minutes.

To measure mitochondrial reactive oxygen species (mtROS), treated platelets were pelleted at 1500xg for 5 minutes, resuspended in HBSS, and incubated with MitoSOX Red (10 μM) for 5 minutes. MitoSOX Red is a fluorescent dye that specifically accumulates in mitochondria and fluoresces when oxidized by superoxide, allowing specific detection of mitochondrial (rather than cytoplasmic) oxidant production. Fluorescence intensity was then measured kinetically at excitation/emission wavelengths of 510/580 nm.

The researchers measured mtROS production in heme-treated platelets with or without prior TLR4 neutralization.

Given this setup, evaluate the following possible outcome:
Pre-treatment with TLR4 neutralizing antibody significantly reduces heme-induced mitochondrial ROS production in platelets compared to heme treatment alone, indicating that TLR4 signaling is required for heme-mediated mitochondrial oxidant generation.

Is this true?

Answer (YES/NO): YES